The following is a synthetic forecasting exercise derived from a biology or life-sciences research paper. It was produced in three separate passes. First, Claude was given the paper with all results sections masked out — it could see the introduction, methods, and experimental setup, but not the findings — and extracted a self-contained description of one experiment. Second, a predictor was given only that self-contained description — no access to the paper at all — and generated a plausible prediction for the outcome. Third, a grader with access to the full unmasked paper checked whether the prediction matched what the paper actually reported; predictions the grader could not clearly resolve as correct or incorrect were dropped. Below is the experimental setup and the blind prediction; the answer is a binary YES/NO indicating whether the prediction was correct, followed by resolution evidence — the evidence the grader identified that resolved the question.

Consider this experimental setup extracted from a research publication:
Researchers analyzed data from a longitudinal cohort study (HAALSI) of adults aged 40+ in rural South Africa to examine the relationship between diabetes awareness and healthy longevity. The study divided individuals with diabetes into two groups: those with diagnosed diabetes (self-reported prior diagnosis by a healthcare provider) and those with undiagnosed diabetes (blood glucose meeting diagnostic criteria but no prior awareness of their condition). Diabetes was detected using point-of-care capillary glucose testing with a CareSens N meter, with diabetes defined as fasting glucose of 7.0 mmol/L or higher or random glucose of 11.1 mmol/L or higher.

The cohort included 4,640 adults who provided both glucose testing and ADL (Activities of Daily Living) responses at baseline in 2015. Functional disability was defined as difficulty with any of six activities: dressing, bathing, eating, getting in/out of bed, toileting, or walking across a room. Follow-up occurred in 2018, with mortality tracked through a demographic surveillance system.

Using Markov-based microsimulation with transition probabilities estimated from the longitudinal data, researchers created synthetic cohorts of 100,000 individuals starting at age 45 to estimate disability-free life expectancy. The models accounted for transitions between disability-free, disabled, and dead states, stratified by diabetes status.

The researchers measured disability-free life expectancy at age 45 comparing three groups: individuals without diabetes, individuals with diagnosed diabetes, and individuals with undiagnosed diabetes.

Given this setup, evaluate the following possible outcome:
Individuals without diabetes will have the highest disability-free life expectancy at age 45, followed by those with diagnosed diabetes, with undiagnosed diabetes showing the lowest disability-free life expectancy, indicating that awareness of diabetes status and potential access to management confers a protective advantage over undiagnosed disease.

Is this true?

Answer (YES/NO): NO